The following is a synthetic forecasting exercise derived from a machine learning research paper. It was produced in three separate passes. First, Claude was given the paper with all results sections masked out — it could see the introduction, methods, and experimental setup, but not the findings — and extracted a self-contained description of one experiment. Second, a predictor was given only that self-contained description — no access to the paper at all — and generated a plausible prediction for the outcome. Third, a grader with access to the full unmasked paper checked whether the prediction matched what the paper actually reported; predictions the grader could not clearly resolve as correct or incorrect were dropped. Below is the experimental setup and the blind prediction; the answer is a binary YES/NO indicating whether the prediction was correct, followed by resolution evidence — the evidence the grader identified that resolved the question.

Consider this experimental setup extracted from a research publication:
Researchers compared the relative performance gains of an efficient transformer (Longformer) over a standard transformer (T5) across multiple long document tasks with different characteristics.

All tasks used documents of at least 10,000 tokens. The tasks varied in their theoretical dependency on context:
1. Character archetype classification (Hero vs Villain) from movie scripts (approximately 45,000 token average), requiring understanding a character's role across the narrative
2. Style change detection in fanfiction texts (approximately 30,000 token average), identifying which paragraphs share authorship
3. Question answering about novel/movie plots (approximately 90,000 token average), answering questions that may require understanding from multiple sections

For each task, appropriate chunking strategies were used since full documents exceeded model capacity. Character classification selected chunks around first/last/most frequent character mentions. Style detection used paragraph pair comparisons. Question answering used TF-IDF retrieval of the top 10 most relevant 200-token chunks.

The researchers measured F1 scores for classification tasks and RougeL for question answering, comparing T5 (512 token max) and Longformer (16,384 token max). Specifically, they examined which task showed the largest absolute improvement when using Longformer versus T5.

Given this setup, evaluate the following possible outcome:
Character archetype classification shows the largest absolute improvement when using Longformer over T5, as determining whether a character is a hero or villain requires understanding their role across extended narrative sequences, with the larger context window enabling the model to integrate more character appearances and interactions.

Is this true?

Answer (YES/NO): YES